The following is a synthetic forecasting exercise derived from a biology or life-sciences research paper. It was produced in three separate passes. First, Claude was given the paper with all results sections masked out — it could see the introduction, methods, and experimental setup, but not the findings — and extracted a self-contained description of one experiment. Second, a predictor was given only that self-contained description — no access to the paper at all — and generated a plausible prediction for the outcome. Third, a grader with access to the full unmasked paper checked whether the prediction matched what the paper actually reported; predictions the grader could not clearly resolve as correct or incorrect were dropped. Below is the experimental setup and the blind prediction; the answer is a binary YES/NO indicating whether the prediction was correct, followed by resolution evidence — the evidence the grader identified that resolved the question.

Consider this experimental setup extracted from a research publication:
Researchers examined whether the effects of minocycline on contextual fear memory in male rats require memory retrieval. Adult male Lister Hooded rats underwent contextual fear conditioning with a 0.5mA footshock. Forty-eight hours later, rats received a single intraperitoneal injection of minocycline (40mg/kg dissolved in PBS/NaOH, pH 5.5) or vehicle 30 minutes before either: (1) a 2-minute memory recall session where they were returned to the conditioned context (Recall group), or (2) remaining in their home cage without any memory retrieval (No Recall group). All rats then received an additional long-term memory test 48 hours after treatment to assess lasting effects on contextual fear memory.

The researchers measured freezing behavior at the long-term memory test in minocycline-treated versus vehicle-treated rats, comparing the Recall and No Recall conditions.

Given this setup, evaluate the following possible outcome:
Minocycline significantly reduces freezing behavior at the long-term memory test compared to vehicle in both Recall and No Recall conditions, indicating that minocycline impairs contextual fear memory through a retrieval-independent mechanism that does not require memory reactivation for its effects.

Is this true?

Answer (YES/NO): NO